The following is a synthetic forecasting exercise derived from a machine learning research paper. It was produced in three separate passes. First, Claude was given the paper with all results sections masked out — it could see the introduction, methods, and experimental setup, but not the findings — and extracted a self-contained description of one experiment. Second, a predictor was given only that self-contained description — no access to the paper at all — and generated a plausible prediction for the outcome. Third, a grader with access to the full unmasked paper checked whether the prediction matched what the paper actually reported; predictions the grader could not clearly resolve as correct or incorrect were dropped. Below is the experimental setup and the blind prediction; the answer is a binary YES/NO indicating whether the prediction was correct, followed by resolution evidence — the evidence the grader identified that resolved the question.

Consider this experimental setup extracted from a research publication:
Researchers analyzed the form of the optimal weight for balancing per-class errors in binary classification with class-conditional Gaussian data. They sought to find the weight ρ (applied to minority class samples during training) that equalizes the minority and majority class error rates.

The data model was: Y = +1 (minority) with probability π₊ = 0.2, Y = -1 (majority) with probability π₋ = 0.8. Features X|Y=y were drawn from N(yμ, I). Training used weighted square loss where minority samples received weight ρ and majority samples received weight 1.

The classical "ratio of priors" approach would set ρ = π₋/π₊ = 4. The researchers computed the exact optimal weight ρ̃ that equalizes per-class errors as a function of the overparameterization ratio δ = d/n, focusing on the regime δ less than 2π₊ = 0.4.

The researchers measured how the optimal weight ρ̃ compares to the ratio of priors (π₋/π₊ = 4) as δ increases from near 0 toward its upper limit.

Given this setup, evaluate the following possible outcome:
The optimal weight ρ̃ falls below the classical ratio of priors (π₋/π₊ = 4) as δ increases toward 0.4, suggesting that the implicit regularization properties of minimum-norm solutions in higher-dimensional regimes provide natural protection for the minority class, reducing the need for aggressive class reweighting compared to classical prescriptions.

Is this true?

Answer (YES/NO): NO